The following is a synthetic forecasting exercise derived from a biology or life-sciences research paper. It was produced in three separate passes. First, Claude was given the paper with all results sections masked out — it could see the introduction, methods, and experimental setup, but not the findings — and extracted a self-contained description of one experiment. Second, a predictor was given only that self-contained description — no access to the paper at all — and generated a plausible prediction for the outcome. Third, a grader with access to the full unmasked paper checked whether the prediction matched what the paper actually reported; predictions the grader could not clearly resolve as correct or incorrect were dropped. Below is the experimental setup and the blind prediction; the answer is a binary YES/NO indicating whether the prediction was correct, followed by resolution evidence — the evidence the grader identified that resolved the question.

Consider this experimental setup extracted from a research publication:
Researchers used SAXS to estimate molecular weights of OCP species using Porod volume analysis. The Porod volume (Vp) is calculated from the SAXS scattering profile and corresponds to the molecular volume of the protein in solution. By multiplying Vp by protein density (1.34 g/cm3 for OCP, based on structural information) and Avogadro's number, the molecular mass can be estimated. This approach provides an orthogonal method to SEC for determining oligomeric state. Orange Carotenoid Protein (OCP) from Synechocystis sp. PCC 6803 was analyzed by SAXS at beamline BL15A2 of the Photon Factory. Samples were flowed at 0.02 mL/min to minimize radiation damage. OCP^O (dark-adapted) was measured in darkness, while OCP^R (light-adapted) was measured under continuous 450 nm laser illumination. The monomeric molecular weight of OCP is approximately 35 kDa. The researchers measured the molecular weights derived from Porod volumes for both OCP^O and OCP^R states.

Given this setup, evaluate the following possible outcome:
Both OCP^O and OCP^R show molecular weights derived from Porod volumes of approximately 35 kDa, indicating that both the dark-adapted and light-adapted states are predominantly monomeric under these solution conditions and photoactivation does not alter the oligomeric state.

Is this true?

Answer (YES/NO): NO